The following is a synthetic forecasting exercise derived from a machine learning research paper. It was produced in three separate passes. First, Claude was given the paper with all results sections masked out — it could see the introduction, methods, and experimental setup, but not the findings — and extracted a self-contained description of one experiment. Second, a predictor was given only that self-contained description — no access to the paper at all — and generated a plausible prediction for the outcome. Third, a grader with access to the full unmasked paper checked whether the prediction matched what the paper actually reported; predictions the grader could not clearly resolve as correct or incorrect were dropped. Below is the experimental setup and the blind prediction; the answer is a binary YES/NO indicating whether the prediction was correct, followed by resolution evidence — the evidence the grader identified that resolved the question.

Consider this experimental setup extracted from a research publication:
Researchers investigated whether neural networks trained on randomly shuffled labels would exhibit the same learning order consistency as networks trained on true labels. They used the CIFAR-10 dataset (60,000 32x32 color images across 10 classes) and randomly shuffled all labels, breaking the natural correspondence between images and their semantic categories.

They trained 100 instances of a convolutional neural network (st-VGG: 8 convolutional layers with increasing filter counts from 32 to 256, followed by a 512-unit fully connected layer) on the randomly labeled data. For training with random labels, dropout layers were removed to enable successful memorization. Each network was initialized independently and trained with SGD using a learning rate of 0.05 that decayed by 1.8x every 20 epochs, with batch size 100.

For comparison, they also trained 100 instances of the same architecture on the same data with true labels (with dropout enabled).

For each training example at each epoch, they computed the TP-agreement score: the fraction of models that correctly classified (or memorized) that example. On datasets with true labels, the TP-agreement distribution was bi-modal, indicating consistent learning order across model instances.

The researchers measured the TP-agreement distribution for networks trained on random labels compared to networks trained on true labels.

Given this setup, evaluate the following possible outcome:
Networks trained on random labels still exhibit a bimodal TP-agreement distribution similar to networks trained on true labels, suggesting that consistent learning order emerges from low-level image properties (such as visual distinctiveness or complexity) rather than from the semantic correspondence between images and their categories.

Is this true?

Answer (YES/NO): NO